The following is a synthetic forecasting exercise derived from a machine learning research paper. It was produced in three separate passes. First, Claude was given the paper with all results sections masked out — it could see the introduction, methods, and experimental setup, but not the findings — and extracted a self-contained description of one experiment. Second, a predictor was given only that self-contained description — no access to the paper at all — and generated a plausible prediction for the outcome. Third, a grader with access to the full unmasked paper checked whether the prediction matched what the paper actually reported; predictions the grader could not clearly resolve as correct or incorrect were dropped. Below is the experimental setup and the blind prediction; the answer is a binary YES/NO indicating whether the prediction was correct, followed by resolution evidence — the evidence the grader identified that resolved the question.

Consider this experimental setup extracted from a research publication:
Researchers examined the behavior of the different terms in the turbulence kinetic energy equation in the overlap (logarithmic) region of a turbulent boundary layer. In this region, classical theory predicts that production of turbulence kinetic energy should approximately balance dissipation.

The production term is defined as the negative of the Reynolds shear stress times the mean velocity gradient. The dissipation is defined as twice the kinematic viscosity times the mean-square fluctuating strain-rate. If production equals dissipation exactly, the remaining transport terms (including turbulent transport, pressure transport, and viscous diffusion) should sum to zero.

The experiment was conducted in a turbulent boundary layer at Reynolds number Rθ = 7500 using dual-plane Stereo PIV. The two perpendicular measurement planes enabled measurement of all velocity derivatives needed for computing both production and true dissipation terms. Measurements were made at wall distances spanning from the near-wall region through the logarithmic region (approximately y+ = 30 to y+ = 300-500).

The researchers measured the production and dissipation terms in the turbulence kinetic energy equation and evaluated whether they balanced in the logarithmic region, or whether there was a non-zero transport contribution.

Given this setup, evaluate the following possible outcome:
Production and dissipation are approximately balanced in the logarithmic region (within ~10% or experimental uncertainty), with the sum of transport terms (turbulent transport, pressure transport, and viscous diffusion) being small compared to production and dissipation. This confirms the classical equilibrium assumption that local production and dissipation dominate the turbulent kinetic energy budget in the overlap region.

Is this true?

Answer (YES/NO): NO